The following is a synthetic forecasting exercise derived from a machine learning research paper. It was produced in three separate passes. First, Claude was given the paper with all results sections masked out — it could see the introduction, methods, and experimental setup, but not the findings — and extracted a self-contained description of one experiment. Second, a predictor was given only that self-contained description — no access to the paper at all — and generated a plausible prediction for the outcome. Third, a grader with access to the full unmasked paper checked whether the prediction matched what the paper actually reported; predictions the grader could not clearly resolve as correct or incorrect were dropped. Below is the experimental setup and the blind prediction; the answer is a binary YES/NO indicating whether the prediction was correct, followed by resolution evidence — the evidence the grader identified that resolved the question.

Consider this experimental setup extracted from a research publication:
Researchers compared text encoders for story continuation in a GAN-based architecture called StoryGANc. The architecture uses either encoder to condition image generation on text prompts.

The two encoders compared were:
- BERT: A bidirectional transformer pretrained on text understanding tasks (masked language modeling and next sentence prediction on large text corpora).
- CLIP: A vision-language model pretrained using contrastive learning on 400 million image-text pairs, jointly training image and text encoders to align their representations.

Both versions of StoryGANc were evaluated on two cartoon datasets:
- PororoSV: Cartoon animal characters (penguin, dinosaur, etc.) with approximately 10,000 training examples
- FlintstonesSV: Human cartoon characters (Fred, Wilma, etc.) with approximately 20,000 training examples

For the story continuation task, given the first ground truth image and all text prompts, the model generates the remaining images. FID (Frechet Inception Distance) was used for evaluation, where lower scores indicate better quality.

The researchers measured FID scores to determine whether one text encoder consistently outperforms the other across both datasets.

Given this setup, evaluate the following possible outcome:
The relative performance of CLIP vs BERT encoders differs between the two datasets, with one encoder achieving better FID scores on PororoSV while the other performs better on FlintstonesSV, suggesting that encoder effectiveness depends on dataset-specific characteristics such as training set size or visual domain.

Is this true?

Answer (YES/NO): YES